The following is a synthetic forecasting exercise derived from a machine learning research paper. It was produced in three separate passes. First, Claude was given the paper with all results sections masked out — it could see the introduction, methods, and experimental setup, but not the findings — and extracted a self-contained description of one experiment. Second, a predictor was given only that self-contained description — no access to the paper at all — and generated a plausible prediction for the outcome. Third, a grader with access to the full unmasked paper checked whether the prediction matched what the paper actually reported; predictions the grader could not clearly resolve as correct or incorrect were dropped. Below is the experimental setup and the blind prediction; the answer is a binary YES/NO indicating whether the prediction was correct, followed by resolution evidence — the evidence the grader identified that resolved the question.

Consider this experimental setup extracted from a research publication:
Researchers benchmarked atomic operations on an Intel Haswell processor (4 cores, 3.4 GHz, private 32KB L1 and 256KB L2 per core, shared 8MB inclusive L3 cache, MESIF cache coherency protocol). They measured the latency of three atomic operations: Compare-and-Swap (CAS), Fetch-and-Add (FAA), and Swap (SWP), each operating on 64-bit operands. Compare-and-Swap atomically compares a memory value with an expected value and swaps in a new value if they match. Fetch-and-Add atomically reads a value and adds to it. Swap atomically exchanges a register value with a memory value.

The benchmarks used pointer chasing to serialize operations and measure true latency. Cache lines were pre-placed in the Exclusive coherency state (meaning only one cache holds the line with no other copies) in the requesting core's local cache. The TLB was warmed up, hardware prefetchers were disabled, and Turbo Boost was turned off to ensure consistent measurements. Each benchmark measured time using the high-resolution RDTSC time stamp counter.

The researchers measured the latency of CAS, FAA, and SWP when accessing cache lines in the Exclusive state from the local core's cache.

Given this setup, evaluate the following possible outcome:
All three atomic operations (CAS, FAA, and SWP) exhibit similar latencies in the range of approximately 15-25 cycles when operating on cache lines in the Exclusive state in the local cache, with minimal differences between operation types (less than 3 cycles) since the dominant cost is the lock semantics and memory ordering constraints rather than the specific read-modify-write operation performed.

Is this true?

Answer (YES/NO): YES